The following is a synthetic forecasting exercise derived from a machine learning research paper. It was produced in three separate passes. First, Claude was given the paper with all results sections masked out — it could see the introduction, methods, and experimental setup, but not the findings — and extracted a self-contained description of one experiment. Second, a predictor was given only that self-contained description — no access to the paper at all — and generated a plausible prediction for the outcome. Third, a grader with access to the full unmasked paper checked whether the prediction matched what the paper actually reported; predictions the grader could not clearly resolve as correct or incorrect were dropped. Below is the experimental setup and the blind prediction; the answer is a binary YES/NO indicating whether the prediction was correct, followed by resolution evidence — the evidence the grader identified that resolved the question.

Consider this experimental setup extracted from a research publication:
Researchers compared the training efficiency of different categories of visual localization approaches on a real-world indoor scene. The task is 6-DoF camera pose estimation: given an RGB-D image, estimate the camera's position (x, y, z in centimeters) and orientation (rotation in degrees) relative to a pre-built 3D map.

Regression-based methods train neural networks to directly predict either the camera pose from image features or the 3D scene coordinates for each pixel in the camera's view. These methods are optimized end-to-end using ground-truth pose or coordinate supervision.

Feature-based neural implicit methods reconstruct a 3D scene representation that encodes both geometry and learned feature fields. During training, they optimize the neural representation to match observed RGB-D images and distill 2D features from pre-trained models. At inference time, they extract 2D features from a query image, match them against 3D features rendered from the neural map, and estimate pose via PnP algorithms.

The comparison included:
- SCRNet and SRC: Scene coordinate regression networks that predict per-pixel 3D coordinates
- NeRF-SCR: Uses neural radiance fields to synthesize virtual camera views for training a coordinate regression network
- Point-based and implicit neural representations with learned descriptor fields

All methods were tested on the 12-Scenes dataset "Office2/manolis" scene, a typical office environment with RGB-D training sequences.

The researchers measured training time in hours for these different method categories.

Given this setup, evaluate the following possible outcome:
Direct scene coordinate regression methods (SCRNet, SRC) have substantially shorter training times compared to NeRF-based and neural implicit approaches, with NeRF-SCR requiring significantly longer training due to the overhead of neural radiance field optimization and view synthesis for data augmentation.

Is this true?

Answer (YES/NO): NO